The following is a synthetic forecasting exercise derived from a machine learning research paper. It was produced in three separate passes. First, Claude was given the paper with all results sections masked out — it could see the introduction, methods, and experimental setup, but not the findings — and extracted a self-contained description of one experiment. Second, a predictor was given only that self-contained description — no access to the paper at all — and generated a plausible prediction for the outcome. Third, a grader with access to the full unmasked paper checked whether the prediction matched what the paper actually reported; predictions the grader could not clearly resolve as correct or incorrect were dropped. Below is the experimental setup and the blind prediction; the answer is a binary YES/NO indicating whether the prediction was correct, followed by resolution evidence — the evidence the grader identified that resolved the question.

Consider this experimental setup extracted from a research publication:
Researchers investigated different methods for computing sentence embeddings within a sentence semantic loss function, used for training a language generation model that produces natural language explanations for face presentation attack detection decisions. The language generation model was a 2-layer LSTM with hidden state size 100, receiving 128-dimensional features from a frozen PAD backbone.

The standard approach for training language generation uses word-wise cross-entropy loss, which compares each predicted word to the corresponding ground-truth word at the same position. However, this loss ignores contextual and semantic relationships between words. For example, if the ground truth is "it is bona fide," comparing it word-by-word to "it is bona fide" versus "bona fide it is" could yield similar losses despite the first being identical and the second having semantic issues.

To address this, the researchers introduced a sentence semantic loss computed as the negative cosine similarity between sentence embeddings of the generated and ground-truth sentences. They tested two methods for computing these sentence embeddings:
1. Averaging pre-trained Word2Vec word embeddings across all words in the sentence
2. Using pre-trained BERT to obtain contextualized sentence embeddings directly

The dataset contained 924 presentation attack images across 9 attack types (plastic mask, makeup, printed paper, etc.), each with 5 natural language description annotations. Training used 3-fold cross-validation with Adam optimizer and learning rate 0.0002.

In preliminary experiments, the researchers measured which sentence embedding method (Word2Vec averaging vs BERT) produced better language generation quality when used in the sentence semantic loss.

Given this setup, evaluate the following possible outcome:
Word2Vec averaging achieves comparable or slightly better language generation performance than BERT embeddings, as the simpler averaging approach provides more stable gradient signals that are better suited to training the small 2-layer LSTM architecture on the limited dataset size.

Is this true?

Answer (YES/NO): NO